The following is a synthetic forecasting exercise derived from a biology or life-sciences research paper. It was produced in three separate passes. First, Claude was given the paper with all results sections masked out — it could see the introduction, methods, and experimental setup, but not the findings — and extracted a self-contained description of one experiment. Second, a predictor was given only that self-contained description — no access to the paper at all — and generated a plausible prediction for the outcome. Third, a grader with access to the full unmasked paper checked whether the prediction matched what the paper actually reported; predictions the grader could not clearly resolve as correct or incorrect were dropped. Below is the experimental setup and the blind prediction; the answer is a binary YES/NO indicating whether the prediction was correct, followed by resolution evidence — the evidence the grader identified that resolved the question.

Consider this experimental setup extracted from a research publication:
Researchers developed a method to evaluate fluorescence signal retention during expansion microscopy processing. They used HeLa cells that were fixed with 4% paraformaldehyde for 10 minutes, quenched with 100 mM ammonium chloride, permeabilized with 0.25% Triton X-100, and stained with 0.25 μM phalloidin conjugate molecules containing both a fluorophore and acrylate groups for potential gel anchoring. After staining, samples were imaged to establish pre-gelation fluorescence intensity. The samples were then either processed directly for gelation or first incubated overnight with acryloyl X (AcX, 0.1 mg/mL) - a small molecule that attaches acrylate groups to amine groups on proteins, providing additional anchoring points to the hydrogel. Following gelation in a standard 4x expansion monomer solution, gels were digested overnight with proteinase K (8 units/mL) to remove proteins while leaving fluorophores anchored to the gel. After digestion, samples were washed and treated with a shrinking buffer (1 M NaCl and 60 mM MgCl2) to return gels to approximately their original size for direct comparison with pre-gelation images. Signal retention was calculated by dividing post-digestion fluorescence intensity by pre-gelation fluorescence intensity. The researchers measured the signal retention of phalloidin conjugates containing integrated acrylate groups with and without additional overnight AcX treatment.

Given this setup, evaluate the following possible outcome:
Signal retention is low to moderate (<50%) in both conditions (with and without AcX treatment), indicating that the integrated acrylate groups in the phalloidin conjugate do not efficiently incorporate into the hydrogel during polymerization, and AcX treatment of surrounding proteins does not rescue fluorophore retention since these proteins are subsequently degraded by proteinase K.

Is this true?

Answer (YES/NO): NO